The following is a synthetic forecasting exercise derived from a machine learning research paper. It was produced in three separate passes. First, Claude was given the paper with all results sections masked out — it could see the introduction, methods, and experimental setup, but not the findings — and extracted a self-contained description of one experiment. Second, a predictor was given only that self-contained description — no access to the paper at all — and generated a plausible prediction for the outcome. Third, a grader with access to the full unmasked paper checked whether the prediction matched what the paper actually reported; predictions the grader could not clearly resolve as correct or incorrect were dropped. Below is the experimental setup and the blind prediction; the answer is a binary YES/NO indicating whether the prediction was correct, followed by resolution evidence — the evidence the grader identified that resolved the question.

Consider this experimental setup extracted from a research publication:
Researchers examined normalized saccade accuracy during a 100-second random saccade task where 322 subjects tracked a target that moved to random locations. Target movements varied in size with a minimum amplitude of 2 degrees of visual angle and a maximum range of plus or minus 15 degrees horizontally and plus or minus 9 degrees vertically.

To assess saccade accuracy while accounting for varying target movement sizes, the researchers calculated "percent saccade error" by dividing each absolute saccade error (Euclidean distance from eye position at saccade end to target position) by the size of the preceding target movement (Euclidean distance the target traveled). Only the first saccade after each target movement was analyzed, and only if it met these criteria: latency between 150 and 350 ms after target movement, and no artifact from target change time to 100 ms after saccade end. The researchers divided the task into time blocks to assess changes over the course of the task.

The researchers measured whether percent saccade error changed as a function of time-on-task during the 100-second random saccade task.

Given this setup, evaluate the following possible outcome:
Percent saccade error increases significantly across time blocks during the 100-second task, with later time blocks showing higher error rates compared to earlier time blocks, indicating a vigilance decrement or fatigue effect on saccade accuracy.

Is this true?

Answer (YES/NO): YES